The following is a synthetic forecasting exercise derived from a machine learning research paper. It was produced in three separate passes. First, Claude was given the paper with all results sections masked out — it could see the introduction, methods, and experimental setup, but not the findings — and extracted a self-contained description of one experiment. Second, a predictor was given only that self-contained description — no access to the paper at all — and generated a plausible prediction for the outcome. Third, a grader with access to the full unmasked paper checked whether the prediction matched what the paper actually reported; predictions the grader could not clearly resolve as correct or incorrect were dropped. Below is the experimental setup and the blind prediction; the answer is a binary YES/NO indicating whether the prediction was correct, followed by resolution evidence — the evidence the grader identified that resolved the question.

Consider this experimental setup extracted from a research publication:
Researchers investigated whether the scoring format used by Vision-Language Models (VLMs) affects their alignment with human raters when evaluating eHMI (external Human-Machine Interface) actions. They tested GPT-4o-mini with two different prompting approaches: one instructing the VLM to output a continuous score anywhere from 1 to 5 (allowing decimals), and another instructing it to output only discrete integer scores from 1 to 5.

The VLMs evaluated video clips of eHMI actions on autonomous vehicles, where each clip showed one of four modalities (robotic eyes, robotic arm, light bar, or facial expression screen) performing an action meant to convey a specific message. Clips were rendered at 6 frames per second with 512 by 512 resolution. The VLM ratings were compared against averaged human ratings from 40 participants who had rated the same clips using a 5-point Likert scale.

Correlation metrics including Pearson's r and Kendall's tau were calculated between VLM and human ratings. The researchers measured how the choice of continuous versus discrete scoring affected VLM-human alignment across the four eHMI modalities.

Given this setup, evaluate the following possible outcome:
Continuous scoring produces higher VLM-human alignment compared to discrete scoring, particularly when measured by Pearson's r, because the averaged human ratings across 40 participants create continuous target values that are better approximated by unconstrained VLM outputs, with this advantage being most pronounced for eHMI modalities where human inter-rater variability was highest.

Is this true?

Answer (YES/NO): NO